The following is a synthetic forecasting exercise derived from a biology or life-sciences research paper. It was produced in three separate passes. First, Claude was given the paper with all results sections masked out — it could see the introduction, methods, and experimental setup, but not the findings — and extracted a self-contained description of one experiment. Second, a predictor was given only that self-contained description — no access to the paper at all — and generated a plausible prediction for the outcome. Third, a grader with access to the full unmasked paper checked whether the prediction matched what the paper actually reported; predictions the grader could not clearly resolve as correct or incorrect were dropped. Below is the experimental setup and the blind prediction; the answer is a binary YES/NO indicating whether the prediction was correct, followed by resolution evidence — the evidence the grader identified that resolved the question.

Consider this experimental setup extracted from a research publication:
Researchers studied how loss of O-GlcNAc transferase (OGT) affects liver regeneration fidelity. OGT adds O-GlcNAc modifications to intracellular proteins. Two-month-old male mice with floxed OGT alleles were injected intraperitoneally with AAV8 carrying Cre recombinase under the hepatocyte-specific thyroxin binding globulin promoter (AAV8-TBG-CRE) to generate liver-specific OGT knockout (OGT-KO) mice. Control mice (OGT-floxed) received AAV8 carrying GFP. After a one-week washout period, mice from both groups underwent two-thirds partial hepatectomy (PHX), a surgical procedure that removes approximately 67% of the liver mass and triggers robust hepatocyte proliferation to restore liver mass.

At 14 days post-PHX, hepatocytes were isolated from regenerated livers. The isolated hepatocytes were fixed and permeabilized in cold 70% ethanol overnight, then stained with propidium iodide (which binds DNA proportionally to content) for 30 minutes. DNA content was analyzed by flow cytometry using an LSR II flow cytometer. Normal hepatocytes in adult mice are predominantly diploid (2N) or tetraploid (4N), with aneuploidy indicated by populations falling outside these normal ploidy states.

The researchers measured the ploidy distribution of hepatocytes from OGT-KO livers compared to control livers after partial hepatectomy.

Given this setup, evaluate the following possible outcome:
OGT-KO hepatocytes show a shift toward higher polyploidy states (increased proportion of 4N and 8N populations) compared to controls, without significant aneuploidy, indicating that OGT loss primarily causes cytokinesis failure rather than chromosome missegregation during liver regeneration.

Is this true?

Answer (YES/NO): NO